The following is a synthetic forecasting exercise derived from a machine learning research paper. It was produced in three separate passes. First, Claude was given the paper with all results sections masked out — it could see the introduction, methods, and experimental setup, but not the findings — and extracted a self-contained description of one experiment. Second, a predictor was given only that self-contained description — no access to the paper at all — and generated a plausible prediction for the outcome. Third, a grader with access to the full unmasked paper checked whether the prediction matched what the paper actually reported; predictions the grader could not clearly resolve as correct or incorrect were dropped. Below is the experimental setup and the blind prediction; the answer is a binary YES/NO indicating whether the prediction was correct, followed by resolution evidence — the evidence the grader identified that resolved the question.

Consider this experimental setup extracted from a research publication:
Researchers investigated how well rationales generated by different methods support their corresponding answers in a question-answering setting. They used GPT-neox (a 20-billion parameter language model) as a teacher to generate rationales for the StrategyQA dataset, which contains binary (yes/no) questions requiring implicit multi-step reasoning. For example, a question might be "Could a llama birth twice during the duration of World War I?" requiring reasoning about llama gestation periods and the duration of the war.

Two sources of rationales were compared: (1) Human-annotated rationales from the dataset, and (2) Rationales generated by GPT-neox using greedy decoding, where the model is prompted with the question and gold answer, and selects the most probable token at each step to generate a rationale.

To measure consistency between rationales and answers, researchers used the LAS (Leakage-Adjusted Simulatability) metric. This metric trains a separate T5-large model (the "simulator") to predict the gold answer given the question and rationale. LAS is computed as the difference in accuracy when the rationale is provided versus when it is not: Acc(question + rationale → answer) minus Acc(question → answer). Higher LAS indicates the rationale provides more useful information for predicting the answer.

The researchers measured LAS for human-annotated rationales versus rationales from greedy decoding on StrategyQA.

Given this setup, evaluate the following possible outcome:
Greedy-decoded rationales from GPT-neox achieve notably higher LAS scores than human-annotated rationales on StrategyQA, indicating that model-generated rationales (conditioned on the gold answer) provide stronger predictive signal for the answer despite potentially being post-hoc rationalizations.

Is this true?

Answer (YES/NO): NO